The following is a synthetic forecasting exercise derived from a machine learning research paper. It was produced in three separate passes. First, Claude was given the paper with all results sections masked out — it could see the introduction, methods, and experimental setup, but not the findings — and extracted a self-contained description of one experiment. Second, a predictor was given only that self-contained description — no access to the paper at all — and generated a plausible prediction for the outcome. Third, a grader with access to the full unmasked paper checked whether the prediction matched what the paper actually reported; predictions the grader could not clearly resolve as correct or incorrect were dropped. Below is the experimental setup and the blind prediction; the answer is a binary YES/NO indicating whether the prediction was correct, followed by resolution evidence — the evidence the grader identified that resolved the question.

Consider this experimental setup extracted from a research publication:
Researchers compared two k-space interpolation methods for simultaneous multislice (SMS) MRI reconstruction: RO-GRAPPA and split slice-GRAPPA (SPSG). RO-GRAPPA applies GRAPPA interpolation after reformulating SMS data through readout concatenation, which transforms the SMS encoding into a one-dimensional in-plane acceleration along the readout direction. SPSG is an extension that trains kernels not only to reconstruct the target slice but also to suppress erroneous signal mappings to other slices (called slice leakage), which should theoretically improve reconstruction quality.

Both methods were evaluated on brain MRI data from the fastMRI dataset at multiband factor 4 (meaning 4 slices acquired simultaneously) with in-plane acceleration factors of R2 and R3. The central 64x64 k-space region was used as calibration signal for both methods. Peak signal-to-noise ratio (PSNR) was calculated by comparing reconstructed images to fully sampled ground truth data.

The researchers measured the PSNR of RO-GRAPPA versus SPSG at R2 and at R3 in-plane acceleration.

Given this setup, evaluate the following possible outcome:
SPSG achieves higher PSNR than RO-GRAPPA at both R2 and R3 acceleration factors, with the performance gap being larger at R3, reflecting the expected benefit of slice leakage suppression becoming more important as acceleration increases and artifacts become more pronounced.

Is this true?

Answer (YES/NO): NO